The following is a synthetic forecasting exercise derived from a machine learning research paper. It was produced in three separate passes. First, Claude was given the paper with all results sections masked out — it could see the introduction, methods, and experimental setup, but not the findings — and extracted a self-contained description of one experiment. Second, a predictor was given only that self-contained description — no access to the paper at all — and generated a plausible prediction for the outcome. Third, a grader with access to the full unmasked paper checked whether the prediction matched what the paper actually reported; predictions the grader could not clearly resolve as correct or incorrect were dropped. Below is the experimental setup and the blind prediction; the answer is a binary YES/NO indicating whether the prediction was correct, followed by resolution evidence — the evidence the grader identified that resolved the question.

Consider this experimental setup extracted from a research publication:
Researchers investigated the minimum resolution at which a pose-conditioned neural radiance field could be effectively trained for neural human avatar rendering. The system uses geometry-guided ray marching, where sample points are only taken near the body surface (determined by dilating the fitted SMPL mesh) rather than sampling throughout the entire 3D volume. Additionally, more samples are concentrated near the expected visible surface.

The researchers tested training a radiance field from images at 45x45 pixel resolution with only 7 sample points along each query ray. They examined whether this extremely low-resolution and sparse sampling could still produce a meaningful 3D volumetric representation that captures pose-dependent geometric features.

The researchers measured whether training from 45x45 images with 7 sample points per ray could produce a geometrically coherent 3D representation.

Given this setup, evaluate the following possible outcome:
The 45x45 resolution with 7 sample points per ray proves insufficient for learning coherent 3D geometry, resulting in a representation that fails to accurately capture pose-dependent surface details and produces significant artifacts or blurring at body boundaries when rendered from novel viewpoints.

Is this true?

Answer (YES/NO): NO